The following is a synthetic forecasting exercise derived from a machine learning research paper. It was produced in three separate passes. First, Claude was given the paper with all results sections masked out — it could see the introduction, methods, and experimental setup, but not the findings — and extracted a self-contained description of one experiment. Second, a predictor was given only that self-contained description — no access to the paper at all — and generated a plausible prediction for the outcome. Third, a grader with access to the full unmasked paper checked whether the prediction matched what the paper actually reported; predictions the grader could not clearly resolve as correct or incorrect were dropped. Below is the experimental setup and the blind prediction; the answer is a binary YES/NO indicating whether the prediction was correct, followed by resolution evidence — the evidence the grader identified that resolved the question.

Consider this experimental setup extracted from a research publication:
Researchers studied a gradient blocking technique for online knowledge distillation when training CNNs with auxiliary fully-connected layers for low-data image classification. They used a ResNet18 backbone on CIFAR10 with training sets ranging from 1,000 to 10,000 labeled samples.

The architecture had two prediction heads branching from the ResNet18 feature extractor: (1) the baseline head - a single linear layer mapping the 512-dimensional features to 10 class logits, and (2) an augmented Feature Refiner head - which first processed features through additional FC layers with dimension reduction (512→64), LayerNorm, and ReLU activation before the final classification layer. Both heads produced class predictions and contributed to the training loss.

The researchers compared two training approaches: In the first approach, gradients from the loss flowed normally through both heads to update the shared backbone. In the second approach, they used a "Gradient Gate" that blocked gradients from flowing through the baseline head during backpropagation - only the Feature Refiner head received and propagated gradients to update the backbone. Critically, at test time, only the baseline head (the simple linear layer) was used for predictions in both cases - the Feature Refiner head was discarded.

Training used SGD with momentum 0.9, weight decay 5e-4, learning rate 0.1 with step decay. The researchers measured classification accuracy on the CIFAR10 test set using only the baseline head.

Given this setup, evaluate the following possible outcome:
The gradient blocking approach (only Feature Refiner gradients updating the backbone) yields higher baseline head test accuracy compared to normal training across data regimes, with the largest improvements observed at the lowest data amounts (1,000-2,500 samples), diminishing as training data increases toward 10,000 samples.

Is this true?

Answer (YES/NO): NO